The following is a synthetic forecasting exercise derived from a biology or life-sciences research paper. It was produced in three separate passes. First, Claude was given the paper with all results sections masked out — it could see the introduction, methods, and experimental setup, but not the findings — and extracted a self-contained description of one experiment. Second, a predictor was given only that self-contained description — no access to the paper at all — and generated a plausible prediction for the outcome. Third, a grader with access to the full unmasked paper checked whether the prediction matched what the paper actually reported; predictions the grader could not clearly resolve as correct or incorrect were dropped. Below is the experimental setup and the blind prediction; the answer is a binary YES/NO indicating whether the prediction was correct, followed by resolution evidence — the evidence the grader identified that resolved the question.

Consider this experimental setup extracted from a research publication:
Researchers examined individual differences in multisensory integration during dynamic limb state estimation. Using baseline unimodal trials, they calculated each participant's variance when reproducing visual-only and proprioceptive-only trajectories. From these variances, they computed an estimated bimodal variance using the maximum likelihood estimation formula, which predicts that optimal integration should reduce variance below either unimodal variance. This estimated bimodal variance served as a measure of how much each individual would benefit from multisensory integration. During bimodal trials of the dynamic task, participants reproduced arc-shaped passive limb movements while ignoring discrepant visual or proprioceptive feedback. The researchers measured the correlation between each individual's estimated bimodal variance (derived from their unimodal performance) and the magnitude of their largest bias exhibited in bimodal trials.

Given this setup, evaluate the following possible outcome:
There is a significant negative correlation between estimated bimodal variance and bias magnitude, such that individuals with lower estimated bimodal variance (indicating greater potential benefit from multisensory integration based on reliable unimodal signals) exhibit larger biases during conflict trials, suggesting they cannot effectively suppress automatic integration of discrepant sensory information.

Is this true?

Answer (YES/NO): NO